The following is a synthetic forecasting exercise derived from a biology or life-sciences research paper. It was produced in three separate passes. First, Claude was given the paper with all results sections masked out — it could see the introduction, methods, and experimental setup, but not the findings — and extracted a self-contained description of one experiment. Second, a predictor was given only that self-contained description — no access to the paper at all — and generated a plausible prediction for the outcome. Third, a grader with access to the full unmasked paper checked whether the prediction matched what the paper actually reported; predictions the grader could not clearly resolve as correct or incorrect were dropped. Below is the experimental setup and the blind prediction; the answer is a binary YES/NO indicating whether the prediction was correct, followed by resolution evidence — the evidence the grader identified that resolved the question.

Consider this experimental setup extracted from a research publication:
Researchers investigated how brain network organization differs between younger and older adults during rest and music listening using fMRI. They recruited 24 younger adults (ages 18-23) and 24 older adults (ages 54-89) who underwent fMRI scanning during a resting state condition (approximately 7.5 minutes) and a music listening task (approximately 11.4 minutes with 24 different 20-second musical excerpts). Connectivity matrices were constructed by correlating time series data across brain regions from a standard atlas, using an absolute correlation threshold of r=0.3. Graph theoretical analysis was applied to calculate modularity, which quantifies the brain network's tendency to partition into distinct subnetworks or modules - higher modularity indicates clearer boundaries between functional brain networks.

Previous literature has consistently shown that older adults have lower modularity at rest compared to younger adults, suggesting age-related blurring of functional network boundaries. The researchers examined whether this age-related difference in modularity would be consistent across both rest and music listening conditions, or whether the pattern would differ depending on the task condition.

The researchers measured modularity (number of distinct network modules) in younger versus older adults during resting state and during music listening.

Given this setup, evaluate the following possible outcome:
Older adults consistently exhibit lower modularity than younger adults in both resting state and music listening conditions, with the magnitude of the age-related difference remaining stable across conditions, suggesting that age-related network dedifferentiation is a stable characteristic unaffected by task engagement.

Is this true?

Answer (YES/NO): NO